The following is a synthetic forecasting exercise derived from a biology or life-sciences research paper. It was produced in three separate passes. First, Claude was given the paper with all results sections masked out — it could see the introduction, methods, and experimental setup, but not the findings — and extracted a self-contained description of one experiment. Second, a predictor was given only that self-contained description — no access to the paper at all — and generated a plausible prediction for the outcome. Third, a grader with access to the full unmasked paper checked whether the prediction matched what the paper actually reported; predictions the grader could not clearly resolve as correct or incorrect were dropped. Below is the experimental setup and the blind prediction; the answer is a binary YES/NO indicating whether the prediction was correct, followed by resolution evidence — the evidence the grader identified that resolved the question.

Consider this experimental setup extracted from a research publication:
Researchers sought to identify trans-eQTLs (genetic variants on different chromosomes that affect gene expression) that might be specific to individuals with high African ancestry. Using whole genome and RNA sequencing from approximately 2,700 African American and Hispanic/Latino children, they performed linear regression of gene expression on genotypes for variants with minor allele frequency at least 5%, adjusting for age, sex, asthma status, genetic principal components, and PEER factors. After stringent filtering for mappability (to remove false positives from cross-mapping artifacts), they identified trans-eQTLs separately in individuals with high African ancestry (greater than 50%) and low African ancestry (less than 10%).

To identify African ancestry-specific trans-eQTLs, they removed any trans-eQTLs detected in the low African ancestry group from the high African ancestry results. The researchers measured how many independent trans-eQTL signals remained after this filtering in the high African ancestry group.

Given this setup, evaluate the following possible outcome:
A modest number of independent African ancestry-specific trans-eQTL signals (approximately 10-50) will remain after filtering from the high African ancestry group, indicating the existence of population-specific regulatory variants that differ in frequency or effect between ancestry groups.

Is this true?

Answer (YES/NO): YES